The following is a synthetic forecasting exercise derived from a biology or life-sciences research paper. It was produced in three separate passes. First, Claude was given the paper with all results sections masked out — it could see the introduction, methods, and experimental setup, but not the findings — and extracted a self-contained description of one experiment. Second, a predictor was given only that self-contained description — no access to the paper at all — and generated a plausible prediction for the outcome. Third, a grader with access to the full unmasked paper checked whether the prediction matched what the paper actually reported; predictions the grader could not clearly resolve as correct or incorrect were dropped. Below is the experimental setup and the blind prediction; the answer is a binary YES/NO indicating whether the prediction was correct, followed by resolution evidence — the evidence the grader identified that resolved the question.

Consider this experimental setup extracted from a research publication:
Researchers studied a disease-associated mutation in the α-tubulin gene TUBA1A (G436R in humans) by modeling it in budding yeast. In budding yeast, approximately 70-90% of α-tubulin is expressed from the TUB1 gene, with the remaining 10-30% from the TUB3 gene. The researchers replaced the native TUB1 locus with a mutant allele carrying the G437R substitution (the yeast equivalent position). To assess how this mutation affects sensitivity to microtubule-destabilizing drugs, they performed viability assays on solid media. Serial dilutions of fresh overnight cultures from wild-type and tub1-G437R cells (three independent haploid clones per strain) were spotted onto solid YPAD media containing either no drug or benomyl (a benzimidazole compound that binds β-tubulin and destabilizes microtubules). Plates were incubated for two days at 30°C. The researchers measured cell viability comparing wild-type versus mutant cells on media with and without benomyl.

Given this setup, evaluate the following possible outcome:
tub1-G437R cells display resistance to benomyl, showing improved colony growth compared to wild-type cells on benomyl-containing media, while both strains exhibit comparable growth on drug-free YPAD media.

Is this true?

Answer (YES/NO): NO